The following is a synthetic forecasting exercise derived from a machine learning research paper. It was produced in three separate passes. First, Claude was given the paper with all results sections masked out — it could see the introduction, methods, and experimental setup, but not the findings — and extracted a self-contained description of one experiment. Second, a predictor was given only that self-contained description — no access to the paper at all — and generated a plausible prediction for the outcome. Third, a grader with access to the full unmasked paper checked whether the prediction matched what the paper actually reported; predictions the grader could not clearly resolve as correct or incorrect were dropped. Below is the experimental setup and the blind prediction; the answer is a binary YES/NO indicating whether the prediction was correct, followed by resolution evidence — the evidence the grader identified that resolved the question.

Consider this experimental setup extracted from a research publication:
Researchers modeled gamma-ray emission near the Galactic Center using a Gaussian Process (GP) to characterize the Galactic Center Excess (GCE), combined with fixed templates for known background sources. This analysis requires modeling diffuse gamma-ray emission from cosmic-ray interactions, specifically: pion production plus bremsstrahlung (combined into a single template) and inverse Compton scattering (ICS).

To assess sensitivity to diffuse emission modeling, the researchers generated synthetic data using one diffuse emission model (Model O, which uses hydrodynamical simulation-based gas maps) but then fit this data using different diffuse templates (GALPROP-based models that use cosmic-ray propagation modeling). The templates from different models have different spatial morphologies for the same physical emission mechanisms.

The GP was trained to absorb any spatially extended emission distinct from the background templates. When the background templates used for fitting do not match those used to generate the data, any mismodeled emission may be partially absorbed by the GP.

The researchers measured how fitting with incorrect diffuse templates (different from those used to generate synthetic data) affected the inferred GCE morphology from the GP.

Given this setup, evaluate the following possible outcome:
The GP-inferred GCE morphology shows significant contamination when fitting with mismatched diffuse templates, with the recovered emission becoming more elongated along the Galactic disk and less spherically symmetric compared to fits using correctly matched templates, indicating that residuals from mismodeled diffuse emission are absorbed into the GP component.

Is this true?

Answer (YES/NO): NO